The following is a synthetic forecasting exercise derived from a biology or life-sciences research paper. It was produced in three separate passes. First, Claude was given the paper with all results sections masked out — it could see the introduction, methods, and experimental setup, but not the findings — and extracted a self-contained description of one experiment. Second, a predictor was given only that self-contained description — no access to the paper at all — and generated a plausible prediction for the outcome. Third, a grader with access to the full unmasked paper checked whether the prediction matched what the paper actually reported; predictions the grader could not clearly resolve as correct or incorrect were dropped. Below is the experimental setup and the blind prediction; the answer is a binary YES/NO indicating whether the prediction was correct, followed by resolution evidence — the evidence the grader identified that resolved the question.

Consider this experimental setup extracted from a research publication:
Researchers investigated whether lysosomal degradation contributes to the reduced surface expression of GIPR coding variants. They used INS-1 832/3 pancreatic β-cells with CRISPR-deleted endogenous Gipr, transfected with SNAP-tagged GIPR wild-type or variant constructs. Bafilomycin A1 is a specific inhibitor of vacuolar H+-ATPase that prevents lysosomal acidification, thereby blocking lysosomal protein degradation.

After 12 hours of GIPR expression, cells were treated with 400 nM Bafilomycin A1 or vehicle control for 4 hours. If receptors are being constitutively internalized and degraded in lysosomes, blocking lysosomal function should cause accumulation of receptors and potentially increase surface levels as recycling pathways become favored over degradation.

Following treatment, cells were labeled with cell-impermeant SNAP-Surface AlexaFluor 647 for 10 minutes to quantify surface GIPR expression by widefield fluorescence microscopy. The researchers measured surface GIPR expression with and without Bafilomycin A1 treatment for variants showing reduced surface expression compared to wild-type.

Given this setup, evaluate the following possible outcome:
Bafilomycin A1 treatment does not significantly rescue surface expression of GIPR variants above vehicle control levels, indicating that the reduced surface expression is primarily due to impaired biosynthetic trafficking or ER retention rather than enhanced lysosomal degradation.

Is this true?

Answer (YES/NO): YES